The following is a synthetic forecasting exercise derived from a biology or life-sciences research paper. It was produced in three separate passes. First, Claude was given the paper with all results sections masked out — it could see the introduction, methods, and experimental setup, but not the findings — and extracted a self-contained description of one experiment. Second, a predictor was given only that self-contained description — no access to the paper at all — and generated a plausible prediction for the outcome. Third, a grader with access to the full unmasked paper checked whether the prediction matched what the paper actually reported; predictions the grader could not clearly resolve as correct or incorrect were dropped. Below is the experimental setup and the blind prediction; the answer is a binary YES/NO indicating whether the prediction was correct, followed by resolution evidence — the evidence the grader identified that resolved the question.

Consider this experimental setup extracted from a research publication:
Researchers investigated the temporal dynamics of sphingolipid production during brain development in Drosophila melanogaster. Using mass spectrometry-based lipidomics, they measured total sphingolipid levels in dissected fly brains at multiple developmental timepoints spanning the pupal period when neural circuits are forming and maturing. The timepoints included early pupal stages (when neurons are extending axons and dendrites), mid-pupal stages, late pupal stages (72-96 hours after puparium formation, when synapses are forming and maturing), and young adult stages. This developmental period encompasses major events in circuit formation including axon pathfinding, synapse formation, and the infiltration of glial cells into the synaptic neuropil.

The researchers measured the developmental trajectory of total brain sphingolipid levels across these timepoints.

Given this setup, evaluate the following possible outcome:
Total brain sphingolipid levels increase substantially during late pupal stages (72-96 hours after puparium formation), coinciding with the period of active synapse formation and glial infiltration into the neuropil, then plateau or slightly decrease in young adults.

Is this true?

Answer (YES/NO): NO